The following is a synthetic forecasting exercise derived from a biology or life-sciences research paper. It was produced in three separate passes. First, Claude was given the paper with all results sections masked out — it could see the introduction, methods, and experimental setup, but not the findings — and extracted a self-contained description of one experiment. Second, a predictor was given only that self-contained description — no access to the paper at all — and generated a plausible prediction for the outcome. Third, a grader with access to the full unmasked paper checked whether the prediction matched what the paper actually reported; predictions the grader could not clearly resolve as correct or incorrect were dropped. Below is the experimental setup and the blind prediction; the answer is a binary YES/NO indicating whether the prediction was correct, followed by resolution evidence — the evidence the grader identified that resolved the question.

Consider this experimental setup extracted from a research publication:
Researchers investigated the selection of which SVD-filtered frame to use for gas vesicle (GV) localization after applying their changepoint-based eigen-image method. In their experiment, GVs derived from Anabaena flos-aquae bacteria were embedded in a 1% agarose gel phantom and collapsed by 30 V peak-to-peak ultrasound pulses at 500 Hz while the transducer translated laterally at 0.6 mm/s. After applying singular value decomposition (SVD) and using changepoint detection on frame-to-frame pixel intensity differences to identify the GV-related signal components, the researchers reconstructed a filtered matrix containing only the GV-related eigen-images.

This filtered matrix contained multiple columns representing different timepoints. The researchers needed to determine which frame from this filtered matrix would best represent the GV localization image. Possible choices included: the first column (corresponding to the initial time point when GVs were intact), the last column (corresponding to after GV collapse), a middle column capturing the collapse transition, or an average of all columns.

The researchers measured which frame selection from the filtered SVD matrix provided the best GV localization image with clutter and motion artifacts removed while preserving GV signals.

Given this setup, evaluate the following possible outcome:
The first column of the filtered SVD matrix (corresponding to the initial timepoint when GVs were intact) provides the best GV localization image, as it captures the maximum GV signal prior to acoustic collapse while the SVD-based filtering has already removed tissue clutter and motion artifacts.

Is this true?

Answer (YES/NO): YES